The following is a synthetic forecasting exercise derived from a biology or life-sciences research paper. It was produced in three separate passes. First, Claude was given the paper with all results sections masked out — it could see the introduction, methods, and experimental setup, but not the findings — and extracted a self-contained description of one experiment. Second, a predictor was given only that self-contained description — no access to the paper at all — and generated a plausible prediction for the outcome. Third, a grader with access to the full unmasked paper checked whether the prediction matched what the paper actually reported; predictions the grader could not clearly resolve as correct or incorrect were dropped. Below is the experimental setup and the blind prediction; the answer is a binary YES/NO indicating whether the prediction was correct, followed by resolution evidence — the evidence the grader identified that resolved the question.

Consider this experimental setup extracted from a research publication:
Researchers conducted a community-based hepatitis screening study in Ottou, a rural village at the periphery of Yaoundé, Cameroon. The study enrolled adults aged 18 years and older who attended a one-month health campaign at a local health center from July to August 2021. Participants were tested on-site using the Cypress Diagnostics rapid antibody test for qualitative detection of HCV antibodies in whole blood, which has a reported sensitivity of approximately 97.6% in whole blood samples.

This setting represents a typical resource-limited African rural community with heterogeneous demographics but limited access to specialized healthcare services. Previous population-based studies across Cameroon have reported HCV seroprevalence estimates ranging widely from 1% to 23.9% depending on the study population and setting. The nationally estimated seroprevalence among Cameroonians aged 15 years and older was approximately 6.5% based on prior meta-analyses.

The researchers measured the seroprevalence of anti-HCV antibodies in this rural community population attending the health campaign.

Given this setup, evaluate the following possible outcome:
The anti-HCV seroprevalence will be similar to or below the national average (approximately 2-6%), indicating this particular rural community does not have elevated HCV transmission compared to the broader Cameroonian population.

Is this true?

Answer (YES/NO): NO